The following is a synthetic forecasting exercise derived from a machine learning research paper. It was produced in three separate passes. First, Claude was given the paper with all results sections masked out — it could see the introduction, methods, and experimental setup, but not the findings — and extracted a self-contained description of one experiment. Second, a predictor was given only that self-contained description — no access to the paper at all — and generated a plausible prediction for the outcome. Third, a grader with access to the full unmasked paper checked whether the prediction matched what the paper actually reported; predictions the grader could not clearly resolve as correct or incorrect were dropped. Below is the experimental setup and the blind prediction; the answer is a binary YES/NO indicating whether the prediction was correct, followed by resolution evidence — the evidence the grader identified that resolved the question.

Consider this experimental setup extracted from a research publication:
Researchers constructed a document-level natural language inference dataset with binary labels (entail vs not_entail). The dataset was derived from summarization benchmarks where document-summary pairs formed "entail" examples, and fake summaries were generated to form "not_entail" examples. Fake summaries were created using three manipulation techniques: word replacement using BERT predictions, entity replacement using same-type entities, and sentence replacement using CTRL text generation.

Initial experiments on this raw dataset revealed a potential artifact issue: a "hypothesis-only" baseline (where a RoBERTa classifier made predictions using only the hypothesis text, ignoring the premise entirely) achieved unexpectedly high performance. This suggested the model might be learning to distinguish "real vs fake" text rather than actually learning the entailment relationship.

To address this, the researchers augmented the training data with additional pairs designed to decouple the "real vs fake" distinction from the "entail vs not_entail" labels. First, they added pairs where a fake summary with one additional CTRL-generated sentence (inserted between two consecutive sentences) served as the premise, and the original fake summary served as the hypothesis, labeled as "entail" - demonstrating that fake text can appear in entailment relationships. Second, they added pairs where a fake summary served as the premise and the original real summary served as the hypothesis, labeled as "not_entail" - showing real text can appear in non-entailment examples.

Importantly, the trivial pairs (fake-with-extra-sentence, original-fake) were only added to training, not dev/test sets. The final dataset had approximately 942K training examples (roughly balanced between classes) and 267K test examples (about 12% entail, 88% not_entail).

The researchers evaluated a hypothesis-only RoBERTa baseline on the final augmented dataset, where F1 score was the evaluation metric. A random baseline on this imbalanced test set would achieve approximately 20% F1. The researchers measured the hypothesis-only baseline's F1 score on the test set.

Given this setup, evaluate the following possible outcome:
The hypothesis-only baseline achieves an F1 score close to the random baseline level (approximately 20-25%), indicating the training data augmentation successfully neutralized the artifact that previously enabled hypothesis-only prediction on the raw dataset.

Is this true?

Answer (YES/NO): YES